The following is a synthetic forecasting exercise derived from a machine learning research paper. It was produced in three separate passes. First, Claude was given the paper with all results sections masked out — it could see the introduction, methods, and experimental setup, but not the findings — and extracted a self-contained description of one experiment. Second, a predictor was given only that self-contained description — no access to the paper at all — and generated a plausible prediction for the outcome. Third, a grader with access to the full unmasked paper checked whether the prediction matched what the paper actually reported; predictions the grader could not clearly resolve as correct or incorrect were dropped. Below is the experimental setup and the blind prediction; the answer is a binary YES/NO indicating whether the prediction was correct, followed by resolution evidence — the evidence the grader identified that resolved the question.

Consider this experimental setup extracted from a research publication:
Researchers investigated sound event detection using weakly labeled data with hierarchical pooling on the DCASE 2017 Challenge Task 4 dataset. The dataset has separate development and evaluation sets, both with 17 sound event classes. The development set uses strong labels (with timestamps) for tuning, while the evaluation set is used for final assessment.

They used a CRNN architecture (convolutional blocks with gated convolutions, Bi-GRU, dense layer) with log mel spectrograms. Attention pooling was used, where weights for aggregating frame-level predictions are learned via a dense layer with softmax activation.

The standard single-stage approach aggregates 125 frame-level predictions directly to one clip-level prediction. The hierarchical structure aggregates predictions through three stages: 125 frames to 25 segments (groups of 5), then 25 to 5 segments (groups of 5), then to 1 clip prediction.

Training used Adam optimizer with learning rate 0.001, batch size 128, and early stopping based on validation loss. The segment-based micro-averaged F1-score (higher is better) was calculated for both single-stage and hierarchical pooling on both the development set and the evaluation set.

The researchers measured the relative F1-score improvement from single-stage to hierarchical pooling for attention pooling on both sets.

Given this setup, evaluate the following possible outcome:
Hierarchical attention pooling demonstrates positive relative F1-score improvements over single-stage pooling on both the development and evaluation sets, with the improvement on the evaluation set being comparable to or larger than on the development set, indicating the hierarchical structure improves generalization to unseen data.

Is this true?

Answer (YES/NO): YES